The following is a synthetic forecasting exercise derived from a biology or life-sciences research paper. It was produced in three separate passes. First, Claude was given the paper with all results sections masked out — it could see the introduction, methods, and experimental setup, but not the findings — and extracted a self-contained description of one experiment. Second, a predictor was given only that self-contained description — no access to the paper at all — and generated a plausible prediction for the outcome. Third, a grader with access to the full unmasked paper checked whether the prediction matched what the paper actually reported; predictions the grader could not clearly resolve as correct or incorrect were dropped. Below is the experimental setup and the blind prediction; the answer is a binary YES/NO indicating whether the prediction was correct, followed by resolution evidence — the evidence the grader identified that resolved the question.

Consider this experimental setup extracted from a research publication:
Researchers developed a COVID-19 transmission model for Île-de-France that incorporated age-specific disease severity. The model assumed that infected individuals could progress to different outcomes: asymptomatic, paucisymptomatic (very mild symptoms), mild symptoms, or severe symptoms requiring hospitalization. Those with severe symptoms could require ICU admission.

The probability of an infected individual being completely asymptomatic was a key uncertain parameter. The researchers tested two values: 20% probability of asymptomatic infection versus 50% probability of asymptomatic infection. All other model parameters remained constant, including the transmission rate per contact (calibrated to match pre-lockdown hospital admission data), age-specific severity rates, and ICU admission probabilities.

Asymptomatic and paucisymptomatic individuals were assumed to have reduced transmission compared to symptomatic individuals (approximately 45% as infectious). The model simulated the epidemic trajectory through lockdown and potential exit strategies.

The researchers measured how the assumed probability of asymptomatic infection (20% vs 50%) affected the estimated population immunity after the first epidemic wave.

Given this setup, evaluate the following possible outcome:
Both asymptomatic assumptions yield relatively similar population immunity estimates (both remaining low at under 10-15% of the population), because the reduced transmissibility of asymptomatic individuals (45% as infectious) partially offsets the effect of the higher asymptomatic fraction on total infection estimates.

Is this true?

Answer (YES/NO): NO